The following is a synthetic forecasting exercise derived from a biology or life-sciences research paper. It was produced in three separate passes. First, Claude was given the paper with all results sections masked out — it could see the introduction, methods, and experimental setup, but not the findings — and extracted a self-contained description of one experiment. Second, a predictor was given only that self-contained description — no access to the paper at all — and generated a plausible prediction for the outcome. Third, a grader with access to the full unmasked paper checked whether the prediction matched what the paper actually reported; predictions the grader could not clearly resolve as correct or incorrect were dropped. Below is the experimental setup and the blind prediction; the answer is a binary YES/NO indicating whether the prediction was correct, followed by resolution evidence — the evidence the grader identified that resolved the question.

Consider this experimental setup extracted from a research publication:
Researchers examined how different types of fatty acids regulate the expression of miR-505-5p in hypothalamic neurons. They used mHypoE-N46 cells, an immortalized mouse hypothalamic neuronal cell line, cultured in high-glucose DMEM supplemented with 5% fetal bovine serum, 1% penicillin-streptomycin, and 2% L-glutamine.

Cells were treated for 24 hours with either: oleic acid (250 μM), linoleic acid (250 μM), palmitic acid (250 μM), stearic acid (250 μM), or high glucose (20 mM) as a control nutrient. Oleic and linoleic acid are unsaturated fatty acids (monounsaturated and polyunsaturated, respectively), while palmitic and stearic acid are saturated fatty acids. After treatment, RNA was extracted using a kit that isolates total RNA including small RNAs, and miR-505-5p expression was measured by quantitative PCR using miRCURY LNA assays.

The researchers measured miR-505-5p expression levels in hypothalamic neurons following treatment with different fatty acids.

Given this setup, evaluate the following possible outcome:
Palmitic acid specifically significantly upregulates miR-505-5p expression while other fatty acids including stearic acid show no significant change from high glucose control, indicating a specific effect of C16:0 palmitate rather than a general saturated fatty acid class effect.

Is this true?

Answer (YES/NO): NO